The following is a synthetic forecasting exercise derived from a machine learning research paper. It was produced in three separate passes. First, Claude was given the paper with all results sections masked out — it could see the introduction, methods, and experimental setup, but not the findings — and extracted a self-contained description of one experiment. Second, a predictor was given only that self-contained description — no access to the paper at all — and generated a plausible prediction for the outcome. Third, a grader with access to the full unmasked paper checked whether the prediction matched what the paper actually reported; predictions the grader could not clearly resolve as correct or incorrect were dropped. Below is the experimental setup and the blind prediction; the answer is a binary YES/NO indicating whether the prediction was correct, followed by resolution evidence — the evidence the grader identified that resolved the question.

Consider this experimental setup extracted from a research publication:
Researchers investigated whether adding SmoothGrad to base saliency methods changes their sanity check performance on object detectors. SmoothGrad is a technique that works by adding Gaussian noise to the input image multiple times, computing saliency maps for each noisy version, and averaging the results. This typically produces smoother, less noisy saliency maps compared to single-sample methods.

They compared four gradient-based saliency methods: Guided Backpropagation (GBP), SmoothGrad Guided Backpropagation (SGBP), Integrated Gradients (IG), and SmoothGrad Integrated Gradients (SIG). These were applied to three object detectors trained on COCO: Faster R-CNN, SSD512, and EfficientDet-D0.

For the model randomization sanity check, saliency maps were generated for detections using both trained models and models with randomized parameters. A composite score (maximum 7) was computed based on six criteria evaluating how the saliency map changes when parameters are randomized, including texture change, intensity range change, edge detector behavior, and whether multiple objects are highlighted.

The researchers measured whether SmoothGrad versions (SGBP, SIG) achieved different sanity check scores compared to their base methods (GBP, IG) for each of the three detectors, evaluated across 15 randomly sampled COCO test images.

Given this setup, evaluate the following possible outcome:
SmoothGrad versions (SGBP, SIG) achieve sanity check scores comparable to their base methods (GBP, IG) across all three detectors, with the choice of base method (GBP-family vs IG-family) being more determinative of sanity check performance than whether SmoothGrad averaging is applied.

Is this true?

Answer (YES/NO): YES